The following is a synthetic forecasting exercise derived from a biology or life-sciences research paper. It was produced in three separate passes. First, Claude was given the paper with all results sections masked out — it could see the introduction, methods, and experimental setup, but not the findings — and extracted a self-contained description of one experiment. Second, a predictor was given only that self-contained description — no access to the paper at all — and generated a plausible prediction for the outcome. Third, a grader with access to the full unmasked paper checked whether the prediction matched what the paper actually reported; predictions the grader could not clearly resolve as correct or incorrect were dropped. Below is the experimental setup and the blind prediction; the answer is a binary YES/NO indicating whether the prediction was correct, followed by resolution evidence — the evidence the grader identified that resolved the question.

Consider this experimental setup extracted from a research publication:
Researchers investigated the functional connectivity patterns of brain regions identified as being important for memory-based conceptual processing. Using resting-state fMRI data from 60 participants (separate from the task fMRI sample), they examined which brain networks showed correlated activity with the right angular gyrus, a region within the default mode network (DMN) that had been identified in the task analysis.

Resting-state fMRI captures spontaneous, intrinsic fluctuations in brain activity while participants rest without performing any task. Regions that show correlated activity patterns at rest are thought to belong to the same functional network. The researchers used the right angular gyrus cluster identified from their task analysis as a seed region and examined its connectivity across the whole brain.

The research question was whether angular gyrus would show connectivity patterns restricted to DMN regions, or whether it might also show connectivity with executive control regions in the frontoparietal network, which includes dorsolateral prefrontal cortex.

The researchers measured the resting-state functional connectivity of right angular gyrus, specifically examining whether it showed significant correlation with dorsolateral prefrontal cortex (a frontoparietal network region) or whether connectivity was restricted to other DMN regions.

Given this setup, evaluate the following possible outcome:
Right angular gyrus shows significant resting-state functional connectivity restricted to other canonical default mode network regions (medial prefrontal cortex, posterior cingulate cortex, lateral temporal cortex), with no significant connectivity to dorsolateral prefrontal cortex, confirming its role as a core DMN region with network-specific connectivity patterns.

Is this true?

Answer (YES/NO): NO